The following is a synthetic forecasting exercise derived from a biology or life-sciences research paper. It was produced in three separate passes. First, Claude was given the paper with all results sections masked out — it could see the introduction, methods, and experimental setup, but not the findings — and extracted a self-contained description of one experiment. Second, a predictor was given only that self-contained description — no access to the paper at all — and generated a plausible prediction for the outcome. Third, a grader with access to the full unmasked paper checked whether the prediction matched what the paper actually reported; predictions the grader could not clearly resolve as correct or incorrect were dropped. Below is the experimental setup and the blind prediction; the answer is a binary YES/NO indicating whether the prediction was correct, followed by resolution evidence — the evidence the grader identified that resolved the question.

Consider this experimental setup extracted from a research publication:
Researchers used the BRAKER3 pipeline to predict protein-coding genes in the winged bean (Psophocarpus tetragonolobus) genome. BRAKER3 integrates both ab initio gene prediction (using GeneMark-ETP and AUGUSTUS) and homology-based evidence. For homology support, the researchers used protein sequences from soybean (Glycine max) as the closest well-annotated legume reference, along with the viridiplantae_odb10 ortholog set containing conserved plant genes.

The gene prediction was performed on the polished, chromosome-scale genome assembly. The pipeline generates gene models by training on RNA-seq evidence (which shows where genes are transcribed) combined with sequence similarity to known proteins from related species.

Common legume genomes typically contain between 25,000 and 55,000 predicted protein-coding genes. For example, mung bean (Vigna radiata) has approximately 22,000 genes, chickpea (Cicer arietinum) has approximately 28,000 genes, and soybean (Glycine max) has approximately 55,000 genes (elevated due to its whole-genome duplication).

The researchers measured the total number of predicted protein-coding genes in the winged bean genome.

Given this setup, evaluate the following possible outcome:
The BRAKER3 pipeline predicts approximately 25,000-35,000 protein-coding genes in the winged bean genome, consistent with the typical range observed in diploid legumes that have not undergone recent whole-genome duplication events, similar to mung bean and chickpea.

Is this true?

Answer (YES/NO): NO